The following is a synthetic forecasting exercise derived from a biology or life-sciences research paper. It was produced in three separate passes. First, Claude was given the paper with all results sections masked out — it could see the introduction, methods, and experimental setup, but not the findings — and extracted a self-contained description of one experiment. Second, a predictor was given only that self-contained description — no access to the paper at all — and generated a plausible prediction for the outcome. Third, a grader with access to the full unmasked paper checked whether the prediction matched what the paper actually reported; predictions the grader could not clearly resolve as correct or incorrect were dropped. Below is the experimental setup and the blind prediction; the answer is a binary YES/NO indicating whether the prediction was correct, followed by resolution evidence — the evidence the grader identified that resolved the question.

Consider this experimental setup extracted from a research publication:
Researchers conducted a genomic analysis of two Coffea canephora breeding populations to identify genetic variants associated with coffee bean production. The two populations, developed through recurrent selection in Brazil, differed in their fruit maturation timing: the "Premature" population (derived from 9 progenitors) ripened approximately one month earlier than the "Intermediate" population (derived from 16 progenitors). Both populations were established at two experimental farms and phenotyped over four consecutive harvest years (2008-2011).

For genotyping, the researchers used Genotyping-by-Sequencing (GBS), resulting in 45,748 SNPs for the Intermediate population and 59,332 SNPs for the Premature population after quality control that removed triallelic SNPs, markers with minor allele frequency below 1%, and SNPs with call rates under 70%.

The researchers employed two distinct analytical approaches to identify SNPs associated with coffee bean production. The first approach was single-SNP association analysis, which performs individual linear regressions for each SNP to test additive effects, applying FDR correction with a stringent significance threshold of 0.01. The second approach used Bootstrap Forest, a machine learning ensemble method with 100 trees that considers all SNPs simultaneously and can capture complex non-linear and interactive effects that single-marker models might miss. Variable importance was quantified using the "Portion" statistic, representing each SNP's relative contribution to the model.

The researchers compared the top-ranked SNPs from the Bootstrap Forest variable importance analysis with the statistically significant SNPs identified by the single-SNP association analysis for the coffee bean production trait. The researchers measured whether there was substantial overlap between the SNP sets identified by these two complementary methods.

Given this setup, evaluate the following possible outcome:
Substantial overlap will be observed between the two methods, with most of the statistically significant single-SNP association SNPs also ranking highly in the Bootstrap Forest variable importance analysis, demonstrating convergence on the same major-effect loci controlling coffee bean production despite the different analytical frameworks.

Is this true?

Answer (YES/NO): NO